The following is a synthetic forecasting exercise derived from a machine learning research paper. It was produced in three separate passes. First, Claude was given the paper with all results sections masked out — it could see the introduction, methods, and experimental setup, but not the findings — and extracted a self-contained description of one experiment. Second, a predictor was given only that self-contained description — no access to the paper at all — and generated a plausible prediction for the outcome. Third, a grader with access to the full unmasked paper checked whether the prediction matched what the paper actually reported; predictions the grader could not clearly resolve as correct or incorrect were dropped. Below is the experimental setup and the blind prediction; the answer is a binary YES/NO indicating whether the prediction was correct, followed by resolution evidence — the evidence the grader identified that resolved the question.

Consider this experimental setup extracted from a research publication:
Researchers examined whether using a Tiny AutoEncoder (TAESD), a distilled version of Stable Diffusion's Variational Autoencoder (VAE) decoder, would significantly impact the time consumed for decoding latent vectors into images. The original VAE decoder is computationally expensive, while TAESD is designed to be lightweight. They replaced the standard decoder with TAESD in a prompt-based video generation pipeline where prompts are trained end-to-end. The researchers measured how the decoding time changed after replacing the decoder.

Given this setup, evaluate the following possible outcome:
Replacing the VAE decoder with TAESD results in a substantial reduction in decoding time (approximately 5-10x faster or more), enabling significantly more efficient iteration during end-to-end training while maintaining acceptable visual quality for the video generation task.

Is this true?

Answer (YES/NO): YES